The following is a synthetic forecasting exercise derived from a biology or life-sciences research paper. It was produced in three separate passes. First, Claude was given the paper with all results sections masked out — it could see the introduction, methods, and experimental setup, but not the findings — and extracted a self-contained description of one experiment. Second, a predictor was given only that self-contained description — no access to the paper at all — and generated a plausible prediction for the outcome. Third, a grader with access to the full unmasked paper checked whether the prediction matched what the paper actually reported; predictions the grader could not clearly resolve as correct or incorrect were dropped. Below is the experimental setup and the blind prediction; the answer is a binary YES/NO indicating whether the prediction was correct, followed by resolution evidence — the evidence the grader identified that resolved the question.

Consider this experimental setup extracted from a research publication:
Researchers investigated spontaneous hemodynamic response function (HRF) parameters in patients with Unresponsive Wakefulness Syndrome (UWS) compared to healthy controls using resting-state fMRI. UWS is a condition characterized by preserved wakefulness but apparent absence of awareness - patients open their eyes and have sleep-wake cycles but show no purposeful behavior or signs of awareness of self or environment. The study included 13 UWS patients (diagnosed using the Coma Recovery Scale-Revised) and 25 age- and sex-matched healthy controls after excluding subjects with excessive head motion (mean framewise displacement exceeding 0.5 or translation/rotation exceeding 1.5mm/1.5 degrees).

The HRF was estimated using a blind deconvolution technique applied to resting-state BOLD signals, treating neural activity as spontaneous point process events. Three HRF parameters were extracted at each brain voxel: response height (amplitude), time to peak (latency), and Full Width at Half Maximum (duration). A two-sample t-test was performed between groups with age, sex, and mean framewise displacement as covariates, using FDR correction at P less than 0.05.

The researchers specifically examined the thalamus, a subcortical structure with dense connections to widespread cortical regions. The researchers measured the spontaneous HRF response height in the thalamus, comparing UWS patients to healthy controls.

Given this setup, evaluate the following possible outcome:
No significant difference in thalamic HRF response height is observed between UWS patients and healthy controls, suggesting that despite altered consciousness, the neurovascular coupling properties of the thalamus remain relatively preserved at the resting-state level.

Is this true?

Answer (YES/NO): NO